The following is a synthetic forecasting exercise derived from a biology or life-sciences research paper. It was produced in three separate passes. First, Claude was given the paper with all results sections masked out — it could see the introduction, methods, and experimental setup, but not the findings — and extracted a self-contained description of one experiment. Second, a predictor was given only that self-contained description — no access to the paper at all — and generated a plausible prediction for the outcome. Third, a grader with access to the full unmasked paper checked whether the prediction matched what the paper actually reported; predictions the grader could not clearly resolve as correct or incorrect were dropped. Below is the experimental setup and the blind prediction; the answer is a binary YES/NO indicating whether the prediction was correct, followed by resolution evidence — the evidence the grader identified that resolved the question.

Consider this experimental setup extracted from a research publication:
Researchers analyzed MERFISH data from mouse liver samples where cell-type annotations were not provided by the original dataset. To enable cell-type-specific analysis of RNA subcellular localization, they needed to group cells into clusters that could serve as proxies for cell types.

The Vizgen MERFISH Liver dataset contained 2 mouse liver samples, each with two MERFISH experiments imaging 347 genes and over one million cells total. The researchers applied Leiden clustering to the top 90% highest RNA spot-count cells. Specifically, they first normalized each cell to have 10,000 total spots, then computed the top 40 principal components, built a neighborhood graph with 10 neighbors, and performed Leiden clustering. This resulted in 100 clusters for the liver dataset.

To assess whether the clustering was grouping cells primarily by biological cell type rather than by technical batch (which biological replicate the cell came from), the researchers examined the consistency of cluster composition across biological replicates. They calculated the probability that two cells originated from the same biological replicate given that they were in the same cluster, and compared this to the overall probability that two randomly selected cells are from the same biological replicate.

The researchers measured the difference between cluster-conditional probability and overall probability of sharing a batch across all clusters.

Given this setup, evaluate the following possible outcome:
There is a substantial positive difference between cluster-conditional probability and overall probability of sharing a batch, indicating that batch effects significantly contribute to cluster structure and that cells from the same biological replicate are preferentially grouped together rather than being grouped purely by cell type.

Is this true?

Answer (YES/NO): NO